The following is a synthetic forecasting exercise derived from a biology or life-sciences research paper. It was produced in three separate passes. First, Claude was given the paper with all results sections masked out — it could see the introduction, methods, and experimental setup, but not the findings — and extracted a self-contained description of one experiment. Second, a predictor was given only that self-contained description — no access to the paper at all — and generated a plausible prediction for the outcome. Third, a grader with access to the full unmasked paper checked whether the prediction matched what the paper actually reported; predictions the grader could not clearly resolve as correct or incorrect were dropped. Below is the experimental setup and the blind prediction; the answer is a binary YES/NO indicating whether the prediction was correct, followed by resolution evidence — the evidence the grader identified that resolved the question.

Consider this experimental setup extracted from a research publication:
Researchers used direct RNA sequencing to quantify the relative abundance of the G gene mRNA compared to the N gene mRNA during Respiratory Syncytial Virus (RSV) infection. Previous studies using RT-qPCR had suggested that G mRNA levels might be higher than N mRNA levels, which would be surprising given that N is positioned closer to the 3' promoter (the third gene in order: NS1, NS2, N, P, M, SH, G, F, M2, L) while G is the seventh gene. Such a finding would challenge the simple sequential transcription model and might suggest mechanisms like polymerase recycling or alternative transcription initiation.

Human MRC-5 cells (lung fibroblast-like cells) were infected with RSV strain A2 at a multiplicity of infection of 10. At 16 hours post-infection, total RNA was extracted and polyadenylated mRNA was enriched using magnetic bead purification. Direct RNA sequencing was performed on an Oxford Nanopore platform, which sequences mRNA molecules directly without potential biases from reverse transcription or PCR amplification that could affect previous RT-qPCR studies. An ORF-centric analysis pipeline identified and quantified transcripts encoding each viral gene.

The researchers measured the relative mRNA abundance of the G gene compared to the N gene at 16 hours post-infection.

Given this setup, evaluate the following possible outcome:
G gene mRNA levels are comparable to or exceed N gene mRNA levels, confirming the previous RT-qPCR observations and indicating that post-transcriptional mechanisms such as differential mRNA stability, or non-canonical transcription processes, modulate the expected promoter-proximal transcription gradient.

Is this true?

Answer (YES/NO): NO